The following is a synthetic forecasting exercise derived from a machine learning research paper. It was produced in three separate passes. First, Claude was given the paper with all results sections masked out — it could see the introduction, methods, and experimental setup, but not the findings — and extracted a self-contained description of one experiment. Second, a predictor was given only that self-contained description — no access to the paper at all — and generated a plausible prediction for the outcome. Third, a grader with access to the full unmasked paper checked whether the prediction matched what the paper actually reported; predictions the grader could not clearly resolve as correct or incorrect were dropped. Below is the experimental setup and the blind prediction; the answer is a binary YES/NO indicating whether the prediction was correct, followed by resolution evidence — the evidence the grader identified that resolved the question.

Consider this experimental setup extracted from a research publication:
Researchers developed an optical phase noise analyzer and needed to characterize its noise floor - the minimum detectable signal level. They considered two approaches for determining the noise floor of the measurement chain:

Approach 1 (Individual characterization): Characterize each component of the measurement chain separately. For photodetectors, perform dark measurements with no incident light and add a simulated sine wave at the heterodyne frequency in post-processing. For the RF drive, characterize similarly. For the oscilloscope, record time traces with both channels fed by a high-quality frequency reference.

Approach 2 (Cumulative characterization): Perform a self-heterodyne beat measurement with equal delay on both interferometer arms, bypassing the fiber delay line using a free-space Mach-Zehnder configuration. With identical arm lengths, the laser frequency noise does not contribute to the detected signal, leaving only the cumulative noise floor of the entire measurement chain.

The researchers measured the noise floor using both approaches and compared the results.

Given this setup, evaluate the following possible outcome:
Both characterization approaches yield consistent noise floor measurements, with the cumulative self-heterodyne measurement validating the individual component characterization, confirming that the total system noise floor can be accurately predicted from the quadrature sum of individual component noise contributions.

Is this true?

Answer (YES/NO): NO